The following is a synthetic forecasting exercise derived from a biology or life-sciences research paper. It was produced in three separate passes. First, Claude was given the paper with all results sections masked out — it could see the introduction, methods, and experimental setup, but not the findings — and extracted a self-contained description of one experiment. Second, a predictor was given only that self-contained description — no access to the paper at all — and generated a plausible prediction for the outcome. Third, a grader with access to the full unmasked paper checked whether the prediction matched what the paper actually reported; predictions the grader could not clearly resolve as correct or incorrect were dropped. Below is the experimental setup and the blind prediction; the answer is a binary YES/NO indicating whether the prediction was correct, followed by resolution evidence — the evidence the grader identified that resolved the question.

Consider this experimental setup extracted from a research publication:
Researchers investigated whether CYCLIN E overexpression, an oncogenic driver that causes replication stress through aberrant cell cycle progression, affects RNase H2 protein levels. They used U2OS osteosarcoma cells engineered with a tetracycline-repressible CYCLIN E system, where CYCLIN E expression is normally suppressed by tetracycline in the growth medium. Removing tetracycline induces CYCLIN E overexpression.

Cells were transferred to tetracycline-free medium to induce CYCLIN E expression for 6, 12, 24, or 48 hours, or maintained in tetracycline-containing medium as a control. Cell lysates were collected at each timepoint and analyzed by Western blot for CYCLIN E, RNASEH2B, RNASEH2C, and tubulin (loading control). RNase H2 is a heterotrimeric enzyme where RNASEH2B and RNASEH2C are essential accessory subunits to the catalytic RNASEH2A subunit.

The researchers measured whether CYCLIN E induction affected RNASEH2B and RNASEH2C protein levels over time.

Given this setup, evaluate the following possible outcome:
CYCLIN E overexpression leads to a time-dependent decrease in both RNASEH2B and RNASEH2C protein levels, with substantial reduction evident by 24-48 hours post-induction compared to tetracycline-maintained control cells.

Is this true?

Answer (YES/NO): NO